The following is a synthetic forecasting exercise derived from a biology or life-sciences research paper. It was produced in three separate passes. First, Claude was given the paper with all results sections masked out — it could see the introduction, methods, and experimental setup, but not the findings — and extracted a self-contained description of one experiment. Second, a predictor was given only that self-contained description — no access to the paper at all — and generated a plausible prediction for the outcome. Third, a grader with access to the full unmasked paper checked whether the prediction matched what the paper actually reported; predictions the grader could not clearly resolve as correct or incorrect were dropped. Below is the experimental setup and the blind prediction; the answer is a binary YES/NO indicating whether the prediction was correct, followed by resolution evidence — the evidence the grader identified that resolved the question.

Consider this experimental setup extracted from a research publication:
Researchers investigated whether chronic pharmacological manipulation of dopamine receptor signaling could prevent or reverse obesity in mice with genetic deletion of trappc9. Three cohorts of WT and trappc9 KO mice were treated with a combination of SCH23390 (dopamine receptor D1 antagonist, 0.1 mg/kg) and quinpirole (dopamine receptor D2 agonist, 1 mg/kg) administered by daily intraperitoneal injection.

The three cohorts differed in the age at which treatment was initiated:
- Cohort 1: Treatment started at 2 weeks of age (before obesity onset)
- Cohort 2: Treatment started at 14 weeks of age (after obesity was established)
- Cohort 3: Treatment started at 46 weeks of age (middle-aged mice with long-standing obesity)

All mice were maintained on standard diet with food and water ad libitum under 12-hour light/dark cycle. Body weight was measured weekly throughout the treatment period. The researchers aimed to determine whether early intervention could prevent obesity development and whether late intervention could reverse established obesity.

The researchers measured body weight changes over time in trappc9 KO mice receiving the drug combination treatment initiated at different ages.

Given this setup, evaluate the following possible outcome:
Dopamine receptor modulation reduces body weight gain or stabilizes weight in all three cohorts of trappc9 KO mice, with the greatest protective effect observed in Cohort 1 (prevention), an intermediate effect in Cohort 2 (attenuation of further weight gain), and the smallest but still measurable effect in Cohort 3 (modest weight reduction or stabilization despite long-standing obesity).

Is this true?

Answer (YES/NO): NO